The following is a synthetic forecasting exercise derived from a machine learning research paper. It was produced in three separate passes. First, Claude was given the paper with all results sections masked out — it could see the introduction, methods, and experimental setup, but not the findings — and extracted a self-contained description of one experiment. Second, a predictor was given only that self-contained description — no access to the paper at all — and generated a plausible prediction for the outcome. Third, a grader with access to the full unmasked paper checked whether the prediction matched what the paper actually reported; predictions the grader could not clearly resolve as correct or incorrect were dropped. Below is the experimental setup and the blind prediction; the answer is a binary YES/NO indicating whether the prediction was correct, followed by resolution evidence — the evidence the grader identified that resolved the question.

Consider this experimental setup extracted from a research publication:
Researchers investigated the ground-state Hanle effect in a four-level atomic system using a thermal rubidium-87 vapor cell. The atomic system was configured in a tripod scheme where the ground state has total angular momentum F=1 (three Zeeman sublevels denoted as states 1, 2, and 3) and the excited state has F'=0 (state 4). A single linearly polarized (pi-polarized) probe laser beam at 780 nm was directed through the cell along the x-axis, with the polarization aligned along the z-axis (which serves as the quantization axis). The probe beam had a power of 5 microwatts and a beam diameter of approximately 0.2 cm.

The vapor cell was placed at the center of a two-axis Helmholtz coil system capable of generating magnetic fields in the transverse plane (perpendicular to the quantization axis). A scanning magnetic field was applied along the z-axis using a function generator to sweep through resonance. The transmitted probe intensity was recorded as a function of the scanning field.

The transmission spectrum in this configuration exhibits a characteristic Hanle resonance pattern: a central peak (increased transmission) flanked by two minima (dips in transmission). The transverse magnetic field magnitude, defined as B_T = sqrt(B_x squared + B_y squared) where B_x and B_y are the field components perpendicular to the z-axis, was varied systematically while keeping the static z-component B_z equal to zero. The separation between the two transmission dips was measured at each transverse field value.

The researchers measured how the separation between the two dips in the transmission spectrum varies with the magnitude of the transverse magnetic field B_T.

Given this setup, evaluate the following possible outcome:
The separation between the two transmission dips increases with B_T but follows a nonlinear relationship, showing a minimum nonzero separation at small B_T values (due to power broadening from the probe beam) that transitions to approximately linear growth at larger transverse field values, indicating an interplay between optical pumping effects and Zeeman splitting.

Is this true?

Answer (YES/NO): NO